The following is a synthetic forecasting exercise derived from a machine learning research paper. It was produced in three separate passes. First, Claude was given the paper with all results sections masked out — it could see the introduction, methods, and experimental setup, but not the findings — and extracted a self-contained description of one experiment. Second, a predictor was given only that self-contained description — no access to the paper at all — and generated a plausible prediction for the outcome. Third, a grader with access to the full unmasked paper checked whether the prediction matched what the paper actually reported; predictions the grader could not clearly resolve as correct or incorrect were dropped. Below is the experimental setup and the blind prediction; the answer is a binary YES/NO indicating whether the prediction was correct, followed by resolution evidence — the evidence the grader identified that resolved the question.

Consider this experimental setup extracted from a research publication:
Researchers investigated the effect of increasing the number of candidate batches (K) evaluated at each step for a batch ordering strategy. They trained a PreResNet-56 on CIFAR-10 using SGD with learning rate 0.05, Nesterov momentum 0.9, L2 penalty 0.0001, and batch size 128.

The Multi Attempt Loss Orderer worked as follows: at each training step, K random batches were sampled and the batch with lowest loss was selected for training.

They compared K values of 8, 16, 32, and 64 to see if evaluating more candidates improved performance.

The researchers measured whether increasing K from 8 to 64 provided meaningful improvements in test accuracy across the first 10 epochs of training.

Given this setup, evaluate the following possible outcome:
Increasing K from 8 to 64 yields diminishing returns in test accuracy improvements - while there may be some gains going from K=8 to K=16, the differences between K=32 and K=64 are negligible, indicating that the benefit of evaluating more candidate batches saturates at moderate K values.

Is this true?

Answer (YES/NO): NO